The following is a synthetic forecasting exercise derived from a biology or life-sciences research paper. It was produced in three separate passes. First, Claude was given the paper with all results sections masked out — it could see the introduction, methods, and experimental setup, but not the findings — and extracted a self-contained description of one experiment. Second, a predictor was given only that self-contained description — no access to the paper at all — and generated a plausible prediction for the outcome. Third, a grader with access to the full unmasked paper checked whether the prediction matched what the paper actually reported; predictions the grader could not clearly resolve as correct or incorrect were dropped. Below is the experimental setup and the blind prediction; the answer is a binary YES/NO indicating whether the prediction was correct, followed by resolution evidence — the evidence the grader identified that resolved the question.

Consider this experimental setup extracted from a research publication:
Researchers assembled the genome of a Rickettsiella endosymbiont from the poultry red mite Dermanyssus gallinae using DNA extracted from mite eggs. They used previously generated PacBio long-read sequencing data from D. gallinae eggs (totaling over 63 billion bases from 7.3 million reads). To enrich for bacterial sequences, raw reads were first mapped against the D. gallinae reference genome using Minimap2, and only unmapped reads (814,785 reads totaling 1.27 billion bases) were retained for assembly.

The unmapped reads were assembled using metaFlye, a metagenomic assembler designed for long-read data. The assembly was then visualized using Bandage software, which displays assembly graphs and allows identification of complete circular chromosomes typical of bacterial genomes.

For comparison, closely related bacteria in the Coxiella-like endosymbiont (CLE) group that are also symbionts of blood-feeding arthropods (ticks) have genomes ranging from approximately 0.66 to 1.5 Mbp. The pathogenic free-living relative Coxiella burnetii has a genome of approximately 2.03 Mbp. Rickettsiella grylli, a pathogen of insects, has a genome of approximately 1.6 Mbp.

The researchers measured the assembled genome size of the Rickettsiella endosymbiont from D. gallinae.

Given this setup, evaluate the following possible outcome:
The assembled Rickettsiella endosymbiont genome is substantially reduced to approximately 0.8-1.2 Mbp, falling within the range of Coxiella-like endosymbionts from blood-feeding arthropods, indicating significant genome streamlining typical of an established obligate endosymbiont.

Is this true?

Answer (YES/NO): NO